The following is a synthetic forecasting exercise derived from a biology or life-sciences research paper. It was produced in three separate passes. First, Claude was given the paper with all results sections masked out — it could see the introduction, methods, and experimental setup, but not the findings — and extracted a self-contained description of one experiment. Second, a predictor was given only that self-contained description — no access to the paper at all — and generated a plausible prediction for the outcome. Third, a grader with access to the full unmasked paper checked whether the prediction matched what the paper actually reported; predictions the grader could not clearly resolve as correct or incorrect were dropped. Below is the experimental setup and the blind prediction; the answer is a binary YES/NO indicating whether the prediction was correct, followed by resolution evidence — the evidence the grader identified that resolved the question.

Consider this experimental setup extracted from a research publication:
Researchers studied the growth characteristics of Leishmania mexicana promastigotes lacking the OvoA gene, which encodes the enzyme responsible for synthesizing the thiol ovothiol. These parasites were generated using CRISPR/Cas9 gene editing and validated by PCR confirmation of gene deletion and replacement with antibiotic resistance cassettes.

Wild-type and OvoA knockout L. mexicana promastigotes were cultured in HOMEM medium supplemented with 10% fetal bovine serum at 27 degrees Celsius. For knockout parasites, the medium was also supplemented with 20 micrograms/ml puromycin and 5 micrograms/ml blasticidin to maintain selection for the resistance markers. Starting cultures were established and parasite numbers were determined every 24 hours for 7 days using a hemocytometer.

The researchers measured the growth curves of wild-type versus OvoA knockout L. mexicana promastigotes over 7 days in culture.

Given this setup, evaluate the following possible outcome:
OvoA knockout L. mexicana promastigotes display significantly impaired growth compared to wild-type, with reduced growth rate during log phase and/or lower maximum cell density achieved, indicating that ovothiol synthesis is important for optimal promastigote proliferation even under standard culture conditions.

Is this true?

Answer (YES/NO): NO